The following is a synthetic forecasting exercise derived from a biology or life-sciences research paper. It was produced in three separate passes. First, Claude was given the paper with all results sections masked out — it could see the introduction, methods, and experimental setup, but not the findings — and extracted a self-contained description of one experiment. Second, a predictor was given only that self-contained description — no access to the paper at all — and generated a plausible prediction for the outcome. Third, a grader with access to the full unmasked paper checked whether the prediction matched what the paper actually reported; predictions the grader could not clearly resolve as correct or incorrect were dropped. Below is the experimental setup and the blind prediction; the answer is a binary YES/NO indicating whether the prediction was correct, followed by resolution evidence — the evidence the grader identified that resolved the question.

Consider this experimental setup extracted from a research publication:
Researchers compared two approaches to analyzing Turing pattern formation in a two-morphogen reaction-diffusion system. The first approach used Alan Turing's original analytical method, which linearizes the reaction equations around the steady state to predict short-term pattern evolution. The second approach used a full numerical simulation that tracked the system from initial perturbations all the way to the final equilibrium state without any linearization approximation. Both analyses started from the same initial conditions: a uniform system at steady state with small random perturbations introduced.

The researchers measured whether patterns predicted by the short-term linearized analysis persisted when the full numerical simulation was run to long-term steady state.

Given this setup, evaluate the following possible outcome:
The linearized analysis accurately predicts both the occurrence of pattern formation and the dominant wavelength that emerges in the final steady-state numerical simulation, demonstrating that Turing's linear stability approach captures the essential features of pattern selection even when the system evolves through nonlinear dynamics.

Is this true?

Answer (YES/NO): NO